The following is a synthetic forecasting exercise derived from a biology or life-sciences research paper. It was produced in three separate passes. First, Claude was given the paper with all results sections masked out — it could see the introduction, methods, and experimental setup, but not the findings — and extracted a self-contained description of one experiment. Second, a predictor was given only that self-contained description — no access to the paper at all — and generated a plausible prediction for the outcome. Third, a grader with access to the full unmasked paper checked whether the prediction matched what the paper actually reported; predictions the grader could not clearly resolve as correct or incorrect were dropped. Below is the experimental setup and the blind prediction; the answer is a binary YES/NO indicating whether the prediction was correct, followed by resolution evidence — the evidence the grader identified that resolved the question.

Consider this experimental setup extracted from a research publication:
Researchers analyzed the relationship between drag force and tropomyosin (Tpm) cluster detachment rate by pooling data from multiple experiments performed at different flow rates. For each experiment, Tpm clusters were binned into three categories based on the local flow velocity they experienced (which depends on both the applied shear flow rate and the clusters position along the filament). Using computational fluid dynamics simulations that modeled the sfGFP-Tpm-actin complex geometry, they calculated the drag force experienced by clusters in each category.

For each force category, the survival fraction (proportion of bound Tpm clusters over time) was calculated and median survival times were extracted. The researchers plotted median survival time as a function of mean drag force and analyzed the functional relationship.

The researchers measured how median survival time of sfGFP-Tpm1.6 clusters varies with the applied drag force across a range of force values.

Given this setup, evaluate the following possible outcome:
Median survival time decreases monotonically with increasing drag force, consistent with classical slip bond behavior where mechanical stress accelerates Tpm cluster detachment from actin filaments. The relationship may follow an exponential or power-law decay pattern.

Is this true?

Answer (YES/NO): YES